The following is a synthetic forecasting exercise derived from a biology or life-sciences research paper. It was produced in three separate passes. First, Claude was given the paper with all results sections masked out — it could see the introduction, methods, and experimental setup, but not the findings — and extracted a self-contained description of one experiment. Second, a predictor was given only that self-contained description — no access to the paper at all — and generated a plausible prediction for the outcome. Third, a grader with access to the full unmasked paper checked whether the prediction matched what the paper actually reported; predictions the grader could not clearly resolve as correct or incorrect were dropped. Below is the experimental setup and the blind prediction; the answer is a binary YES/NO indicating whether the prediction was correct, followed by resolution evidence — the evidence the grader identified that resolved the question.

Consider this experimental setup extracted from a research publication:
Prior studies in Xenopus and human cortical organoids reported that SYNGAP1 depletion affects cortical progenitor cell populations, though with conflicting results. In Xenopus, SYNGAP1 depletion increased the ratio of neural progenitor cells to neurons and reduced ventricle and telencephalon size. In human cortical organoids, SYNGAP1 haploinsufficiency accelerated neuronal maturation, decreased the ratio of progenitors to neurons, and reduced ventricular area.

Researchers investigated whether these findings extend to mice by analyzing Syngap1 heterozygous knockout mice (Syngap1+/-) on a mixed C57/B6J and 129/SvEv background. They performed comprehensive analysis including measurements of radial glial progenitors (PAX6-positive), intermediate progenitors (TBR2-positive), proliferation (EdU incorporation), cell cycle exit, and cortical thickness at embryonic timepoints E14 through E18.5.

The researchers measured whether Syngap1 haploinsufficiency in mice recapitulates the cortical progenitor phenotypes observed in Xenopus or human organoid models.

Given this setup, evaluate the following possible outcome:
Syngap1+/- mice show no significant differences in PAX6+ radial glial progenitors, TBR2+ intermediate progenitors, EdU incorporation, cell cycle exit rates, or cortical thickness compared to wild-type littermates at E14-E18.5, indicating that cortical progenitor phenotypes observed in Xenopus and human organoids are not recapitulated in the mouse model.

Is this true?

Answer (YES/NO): YES